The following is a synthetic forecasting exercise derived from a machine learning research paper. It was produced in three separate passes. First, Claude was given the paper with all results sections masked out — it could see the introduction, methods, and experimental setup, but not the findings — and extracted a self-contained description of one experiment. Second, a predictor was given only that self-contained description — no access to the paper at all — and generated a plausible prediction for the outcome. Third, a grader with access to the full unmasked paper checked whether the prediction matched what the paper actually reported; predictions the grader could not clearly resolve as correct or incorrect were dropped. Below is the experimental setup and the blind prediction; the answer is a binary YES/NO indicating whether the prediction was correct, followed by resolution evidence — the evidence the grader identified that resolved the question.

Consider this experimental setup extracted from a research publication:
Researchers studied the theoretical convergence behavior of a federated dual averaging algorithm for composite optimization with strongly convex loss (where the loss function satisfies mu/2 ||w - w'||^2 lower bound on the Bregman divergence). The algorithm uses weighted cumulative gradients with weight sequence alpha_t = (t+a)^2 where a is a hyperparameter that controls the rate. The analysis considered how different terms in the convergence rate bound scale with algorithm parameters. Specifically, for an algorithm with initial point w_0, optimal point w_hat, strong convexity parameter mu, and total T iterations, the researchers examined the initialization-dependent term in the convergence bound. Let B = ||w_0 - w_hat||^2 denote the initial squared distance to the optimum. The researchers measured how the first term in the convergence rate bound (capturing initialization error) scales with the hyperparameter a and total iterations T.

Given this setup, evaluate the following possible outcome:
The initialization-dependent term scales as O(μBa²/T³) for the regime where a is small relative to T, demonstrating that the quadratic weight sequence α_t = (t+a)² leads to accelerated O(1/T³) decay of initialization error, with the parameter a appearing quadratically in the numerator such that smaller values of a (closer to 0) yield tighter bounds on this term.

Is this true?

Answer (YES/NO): NO